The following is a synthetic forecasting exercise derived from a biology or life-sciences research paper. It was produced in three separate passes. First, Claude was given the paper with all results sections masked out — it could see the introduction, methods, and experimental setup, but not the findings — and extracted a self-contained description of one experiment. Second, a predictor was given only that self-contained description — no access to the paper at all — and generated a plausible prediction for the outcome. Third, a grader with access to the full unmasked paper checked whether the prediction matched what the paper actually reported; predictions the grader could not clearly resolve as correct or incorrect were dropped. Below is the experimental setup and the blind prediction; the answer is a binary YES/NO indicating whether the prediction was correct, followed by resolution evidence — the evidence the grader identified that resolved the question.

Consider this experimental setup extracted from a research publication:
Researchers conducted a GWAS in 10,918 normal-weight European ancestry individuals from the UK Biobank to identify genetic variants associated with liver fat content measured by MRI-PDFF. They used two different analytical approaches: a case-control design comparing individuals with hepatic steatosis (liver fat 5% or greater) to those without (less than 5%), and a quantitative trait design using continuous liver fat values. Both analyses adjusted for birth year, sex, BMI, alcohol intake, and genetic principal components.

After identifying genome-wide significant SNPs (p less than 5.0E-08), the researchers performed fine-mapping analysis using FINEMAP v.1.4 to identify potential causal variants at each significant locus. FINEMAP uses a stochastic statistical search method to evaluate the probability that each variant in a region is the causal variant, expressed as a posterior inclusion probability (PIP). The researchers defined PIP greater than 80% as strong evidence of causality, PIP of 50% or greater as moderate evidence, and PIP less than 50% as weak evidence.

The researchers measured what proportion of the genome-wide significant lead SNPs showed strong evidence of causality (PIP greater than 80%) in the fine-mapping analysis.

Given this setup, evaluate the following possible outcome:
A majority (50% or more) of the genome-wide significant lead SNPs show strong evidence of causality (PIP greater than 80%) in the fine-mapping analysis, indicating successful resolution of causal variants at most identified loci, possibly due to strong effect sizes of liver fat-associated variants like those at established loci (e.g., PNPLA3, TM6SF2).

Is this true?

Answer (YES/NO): NO